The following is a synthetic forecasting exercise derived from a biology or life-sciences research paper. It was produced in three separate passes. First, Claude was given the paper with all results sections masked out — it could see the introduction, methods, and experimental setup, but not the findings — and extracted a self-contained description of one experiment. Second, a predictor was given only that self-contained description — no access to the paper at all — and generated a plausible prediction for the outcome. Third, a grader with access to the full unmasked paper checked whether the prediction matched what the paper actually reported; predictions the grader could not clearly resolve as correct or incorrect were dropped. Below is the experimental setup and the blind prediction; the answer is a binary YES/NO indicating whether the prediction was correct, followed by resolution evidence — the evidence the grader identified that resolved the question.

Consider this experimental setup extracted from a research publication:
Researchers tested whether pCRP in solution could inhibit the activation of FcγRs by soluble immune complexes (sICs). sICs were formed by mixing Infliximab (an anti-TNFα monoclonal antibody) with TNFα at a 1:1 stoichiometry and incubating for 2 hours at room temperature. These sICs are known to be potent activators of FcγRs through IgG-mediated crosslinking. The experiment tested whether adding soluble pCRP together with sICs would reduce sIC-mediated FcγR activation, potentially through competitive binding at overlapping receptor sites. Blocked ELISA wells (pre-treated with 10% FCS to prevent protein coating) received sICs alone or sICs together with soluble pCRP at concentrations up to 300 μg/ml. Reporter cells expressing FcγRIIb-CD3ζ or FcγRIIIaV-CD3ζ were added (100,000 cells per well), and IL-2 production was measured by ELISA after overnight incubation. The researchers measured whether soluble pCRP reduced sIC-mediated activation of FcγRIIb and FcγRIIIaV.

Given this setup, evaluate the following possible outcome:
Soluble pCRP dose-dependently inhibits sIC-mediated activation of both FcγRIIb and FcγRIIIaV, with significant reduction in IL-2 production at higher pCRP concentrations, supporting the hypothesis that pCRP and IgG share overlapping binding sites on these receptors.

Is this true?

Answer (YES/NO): NO